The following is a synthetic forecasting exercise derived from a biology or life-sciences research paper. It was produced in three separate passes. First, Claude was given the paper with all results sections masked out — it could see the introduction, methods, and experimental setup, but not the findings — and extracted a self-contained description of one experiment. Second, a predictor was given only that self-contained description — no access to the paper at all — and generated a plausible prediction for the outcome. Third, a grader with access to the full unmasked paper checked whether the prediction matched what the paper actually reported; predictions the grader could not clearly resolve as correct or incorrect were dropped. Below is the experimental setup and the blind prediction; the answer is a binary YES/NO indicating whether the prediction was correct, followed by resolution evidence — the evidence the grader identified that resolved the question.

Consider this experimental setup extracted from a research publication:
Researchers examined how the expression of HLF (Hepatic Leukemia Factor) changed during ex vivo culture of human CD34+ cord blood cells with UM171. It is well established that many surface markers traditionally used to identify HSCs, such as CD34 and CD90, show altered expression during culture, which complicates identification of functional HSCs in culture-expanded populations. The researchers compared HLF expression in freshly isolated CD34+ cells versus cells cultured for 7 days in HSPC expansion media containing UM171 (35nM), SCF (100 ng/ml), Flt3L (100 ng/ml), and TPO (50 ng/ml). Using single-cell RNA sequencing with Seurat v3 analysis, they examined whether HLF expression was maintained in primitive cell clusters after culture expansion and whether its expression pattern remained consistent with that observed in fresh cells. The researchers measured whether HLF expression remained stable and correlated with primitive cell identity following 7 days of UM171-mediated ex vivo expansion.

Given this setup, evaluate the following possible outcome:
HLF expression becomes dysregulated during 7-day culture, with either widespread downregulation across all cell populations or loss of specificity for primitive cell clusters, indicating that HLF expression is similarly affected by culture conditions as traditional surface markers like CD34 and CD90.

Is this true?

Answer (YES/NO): NO